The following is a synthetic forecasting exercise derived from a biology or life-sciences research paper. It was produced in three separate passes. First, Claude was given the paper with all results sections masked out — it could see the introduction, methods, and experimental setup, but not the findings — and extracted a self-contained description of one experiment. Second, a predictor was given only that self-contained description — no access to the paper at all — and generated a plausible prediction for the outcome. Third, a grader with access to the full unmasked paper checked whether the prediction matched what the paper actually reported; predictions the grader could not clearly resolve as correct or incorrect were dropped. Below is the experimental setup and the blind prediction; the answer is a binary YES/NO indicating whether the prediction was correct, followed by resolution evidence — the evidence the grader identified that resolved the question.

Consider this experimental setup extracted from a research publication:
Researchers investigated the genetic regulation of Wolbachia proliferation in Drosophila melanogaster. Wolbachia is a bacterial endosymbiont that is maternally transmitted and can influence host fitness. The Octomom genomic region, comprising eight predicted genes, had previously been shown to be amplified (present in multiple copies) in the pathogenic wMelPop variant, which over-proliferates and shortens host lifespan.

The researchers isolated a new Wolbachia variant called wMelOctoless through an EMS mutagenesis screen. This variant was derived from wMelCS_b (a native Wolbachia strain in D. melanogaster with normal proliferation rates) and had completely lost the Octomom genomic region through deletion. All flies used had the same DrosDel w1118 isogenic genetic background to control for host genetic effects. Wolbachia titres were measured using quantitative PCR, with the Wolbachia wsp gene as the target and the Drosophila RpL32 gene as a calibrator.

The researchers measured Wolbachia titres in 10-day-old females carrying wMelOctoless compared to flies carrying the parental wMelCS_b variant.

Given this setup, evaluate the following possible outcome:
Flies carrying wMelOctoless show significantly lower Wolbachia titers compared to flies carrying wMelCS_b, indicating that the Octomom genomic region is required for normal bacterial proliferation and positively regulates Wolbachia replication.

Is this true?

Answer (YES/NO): NO